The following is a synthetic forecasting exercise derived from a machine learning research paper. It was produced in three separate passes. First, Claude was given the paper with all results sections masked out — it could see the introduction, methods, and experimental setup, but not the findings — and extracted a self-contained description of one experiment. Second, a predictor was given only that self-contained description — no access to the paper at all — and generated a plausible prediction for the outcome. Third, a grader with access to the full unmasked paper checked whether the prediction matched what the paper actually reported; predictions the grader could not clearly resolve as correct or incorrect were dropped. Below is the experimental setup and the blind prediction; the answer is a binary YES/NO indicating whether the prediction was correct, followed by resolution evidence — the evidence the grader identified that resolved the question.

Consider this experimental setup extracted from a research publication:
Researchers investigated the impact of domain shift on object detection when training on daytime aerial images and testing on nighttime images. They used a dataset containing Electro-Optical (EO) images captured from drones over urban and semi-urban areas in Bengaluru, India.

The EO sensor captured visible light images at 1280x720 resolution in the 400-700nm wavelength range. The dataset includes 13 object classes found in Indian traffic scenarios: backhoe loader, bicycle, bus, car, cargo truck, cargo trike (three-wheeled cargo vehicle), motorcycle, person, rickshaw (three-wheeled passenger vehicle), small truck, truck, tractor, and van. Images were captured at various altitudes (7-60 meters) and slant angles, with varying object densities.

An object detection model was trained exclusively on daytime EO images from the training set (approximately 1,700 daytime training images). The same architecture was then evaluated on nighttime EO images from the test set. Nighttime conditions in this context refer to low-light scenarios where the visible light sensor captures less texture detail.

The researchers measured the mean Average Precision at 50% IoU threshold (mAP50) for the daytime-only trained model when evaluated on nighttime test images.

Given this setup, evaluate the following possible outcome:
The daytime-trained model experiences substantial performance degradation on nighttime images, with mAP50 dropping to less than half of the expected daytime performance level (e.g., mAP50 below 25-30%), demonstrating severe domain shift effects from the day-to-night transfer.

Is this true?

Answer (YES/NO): YES